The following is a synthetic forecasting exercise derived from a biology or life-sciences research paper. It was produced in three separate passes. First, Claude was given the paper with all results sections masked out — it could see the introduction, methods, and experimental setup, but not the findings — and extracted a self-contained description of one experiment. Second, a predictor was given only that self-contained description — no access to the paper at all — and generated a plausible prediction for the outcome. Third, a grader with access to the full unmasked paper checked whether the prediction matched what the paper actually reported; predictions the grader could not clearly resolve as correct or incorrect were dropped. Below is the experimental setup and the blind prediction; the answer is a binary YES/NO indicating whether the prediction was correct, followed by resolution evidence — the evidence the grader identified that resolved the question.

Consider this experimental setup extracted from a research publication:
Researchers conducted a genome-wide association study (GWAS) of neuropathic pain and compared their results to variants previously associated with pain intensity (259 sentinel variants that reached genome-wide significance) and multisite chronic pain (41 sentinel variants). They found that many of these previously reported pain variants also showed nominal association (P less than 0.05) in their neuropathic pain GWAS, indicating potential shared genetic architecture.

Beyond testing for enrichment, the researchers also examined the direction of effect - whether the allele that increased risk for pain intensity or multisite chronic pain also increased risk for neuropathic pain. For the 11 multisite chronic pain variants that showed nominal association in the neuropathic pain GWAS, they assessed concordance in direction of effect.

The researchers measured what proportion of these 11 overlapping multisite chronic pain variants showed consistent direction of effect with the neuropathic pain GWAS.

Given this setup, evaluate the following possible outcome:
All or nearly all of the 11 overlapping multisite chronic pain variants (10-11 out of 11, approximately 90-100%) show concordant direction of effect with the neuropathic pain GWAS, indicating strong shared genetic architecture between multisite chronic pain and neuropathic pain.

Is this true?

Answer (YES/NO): YES